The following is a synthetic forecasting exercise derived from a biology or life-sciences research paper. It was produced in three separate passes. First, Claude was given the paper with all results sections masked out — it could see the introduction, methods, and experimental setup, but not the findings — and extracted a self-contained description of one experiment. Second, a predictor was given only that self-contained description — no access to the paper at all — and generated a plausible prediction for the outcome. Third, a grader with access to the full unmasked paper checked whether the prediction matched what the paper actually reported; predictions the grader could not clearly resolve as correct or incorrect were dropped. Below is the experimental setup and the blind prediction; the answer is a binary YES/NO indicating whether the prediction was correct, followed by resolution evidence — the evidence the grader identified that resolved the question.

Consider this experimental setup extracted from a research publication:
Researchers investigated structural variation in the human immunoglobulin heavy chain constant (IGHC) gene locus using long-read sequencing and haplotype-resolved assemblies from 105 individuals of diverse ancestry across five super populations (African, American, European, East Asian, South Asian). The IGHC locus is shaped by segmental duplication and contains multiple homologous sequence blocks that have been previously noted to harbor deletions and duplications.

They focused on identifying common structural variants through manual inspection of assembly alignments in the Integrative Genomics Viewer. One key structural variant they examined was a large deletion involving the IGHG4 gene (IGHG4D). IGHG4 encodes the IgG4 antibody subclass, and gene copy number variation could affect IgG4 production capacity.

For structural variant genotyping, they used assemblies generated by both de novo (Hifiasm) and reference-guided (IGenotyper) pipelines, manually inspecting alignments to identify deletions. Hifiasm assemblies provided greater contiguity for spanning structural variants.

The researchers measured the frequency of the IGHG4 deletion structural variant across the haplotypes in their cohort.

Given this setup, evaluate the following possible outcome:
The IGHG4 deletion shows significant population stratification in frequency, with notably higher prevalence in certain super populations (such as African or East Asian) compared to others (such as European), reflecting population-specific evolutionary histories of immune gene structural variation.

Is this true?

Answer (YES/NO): YES